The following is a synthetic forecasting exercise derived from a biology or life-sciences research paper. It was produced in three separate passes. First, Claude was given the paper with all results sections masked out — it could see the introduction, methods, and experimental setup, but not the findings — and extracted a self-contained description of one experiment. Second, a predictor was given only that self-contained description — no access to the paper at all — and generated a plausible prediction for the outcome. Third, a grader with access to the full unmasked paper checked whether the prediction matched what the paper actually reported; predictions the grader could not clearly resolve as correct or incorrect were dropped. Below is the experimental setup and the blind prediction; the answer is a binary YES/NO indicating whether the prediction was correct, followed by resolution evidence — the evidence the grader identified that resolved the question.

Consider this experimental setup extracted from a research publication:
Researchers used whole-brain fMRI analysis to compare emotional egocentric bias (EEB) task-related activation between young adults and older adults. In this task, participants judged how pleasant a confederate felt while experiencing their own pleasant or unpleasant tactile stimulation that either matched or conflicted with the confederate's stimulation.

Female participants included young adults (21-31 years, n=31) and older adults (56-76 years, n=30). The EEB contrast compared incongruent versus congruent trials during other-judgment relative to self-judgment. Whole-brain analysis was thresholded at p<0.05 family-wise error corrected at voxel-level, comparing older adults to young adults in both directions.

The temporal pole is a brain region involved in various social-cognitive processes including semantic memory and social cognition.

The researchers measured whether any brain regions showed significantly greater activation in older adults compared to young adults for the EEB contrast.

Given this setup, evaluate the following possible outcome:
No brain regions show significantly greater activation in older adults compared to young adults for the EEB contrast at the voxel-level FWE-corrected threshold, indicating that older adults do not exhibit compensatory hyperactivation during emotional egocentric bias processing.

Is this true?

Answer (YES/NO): NO